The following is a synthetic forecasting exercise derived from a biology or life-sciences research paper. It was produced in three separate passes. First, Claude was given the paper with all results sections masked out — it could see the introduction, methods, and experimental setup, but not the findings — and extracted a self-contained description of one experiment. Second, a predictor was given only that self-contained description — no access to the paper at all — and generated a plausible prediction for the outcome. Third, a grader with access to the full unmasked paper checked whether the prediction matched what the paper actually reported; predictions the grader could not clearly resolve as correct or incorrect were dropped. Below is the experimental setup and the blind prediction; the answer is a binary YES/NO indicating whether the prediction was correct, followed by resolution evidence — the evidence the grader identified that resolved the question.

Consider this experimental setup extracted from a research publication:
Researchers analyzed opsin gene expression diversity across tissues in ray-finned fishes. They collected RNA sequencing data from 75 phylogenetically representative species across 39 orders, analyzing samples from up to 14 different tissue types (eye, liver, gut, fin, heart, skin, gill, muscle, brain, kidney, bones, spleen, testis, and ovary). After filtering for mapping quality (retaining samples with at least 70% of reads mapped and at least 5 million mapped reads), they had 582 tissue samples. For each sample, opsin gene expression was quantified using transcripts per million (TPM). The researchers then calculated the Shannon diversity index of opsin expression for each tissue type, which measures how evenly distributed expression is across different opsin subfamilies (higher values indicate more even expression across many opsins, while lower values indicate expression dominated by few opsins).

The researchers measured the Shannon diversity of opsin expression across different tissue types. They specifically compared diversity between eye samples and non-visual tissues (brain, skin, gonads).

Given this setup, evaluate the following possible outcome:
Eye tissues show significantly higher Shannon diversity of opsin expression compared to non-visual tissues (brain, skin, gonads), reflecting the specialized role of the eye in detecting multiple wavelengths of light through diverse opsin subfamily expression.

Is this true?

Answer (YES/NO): NO